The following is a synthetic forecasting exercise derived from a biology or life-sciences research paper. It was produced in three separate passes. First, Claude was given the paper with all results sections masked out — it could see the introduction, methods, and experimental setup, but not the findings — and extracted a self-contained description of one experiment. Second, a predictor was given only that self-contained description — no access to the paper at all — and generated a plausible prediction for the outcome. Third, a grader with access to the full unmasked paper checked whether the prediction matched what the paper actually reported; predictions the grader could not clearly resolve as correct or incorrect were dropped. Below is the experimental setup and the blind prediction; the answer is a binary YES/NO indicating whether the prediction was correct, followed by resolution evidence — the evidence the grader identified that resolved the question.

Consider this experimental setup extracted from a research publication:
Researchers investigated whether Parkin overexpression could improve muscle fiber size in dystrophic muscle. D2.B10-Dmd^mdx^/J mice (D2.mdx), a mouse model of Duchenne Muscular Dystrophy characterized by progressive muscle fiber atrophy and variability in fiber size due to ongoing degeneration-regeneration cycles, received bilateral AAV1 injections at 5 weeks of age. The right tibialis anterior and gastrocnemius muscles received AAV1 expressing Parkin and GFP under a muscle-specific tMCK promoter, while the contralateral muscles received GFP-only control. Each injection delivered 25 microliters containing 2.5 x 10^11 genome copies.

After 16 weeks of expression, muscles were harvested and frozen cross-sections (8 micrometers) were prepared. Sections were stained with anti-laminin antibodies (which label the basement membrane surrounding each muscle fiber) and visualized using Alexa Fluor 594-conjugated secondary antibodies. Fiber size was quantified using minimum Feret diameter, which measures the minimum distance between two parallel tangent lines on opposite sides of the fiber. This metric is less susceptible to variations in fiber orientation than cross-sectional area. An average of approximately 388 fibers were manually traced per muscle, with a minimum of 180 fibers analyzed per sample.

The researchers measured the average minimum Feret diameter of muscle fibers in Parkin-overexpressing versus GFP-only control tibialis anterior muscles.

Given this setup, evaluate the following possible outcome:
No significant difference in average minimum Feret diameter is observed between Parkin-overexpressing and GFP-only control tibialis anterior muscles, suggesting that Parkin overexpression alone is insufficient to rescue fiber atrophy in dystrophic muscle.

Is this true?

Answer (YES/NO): NO